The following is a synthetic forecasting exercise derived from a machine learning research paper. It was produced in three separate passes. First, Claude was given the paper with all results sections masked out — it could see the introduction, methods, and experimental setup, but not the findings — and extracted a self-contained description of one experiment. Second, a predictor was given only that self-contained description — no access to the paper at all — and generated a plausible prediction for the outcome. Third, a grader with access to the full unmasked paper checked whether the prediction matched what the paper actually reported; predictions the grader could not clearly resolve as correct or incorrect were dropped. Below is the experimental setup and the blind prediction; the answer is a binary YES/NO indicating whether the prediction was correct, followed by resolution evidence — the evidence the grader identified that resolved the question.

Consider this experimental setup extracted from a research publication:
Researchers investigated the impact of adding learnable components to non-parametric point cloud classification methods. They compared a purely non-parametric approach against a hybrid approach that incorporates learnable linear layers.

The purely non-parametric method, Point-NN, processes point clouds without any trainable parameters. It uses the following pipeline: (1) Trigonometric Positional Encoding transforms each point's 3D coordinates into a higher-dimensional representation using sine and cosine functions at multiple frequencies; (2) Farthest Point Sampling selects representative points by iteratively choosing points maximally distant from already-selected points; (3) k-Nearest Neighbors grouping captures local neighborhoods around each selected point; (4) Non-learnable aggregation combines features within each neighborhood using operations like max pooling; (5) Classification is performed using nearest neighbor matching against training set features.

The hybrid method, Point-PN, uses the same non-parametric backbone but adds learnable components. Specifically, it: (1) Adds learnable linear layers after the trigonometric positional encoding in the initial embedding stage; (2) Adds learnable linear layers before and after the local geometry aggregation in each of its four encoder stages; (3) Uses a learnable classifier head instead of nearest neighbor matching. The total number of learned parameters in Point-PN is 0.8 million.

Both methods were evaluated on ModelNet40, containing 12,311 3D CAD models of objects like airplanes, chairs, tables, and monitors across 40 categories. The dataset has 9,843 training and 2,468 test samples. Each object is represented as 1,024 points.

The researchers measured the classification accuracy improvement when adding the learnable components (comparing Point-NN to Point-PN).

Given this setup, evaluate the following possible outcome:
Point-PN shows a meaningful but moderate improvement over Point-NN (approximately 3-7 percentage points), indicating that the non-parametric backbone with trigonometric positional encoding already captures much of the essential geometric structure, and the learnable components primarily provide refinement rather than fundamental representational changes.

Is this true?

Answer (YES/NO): NO